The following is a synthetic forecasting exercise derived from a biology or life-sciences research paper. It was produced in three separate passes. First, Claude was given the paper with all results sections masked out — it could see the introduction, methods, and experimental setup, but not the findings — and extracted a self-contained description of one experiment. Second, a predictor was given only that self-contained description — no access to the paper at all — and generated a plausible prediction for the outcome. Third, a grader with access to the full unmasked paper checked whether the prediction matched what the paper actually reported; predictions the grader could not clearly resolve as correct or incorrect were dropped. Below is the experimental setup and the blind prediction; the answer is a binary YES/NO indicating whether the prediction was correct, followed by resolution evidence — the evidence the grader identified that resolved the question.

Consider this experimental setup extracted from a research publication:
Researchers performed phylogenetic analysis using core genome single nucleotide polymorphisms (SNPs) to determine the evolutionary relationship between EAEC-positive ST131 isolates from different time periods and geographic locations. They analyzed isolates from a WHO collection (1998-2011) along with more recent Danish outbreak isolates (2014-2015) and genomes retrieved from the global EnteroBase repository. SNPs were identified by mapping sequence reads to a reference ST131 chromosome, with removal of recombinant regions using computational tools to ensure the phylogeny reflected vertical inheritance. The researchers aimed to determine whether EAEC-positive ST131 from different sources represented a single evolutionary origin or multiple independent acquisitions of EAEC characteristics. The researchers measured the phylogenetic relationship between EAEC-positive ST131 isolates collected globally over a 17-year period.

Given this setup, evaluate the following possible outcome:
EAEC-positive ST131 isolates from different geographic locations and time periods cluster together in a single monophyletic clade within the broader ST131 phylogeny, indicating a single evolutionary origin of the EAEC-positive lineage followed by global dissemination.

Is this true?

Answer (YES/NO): NO